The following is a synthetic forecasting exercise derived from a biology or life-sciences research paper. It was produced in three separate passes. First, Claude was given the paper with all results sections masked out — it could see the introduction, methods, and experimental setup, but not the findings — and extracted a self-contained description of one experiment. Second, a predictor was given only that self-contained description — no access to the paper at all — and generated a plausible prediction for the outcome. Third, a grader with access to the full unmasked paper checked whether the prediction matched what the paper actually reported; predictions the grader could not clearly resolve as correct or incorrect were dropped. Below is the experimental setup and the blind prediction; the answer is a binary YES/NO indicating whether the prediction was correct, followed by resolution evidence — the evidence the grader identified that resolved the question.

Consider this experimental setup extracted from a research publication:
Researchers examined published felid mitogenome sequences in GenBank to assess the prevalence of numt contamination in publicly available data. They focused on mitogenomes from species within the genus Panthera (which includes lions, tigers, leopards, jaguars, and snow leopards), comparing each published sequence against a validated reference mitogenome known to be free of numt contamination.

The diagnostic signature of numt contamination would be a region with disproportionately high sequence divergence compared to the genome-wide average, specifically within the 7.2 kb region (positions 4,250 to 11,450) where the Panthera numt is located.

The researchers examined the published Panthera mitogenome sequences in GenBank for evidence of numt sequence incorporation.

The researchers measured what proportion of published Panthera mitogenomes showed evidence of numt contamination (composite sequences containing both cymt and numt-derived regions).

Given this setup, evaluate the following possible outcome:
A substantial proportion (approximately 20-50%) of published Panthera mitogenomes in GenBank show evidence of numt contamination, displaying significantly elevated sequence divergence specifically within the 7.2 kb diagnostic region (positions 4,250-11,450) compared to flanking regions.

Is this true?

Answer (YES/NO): YES